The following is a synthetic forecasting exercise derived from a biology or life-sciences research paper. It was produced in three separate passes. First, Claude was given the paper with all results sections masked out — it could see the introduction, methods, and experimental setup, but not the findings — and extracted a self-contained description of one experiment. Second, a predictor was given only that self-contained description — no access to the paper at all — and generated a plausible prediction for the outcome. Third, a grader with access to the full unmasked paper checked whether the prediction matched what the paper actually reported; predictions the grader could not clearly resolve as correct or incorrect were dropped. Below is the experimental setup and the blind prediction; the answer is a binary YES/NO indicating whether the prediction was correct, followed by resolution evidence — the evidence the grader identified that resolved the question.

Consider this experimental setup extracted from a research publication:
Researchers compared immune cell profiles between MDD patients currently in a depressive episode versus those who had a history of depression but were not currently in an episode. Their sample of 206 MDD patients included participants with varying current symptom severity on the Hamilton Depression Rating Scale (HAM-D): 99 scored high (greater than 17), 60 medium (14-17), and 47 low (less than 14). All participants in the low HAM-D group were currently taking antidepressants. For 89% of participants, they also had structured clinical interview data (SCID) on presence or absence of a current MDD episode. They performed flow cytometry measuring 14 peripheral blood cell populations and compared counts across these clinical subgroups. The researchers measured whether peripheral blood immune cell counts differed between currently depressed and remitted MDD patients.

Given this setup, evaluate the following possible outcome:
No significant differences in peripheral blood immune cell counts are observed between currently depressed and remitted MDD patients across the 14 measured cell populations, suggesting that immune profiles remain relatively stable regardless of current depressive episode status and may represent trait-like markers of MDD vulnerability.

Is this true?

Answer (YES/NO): NO